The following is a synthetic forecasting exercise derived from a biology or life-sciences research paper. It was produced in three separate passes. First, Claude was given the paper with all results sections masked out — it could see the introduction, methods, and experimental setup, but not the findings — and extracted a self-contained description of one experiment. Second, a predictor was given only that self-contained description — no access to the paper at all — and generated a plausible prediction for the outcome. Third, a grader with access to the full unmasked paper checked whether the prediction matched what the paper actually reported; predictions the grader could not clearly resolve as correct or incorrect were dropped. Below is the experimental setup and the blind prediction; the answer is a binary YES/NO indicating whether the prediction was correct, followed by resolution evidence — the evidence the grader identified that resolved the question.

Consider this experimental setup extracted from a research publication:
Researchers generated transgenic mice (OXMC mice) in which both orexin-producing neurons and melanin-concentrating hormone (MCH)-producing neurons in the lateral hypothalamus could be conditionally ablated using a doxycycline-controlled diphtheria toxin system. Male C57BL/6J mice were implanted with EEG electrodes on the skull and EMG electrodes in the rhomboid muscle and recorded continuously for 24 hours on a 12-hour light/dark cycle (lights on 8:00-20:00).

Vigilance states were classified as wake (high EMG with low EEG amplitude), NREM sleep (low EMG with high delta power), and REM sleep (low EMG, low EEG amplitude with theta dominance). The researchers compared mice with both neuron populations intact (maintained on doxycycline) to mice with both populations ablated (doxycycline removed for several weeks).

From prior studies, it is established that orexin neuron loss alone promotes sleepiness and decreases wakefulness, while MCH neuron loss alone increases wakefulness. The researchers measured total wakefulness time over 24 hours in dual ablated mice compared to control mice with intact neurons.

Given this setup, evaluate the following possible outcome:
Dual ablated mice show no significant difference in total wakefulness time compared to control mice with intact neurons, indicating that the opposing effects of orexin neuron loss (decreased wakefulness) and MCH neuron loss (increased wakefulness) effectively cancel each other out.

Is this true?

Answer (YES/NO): NO